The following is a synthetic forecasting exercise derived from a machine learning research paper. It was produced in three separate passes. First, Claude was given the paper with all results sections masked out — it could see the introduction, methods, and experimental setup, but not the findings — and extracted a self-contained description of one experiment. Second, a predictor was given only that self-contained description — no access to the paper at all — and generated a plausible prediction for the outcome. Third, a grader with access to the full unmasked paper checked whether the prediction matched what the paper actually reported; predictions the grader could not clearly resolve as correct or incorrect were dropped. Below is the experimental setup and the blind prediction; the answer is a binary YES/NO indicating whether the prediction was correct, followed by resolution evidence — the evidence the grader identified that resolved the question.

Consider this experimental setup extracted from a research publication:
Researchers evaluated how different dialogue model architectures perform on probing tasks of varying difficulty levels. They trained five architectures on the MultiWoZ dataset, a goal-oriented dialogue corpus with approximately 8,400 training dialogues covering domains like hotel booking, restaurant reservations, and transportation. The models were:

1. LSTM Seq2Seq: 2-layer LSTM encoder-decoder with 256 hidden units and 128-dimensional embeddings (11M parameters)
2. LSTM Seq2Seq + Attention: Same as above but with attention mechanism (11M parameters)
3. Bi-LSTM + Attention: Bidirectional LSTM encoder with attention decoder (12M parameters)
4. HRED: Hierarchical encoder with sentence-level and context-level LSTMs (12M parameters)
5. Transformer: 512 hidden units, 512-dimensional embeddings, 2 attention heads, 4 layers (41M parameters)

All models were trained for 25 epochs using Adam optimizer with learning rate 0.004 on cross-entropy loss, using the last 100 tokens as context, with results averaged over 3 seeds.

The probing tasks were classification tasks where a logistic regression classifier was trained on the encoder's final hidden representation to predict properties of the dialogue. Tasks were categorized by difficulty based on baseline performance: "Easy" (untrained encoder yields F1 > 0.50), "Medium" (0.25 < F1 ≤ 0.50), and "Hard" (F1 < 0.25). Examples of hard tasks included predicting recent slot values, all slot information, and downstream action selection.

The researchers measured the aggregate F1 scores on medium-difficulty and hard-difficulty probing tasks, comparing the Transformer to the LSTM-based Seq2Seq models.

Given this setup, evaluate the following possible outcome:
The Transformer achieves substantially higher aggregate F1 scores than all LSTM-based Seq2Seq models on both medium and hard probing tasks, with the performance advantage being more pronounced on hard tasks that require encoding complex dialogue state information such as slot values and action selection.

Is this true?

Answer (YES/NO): NO